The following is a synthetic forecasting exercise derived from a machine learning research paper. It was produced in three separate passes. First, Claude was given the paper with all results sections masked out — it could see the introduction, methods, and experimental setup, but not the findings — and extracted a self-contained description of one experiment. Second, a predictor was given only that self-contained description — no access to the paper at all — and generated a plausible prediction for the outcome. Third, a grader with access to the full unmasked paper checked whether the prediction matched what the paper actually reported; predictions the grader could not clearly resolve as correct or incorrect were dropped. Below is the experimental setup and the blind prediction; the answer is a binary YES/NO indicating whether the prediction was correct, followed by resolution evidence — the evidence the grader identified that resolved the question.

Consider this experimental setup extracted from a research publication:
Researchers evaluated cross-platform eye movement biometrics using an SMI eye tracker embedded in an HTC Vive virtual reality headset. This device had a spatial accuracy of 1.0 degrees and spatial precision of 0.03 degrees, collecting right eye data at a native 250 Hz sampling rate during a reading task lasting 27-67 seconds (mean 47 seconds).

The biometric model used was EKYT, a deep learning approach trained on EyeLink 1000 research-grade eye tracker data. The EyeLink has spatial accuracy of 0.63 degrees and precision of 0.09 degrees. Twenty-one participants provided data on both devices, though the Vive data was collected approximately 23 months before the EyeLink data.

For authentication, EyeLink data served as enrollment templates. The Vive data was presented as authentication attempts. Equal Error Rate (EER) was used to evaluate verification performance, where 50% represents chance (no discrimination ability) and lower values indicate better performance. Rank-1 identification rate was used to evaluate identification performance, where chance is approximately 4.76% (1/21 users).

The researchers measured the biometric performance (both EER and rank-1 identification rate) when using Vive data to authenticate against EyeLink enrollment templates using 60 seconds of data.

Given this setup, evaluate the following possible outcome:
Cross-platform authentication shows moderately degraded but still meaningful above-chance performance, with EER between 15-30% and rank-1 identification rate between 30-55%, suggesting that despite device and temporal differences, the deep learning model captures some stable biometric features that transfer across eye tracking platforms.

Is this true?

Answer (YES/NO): NO